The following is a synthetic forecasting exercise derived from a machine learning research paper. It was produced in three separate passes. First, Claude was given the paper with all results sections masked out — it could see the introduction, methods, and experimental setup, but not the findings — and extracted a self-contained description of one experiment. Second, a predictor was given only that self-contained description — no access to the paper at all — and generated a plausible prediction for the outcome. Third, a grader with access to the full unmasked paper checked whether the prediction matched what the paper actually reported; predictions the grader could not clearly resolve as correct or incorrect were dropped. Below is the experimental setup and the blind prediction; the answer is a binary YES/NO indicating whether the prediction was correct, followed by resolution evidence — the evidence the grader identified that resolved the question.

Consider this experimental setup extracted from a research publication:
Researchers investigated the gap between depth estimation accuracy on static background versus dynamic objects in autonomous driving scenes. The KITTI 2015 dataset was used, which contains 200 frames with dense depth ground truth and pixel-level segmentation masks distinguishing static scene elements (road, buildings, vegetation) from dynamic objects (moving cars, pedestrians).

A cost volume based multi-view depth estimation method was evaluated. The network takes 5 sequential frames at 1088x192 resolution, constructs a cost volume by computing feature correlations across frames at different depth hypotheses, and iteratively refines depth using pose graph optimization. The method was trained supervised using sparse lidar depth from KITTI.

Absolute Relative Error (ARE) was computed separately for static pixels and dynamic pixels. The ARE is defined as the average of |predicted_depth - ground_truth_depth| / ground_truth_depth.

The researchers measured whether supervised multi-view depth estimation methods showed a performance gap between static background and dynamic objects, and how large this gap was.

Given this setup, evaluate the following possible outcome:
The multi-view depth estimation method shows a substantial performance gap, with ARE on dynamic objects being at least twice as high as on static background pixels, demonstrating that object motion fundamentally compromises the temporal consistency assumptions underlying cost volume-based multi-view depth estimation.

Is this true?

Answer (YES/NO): NO